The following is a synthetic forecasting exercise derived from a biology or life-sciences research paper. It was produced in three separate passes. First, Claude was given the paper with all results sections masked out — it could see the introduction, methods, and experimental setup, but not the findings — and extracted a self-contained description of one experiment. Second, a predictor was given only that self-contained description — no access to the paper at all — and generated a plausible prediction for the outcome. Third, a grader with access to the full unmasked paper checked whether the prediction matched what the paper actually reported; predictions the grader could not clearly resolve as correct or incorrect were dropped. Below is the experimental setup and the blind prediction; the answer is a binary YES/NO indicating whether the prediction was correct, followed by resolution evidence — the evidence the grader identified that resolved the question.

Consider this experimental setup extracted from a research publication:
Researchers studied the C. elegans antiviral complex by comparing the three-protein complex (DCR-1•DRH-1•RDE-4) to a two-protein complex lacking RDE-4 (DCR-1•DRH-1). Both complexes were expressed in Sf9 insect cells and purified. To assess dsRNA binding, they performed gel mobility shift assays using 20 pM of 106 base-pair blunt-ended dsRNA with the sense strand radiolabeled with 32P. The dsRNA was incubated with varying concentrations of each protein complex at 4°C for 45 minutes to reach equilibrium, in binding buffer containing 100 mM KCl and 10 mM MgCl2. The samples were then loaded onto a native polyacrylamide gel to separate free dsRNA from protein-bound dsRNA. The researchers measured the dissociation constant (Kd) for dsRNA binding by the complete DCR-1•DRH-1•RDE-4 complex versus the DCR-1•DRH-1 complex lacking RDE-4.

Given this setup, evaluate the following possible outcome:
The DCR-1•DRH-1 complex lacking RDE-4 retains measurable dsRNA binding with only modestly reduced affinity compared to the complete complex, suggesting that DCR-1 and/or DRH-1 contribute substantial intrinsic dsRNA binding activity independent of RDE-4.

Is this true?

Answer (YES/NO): NO